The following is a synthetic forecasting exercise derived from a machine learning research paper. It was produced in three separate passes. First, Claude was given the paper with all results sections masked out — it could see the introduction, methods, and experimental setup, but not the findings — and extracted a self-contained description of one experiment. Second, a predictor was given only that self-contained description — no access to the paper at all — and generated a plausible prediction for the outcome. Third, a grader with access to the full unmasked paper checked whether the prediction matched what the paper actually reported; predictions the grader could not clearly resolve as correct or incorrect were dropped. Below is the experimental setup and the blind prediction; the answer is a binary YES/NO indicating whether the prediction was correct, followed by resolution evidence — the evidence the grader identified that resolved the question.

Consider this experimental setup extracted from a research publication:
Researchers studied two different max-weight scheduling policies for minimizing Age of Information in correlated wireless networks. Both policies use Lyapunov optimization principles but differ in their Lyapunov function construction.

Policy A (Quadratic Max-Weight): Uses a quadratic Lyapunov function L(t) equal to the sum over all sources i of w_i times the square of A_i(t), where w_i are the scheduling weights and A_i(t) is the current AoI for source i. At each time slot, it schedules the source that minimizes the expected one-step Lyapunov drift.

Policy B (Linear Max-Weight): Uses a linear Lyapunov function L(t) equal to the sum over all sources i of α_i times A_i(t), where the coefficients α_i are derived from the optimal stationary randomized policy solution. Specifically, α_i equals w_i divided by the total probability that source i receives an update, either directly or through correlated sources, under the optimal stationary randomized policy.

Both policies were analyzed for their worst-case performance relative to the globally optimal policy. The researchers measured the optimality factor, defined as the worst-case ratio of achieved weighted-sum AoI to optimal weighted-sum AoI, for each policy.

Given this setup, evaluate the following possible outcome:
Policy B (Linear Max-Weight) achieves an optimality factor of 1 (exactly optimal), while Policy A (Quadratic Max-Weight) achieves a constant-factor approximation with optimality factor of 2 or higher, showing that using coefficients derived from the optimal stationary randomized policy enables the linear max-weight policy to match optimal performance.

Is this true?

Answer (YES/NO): NO